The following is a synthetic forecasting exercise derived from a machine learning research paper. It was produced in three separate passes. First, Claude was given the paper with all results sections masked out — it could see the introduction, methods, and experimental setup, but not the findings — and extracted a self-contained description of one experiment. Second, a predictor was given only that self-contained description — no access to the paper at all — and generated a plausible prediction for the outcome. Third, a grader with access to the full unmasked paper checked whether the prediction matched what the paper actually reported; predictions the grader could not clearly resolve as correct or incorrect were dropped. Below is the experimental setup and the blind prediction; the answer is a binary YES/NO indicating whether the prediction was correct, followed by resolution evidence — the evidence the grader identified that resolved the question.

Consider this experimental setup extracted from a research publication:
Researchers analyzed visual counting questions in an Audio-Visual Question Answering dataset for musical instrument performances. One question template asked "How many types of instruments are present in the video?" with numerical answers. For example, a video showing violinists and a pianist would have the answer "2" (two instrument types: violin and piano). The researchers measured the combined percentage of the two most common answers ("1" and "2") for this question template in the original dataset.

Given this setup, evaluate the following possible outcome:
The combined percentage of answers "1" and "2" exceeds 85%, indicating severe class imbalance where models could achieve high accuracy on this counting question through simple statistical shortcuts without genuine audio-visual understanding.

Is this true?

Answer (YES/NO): YES